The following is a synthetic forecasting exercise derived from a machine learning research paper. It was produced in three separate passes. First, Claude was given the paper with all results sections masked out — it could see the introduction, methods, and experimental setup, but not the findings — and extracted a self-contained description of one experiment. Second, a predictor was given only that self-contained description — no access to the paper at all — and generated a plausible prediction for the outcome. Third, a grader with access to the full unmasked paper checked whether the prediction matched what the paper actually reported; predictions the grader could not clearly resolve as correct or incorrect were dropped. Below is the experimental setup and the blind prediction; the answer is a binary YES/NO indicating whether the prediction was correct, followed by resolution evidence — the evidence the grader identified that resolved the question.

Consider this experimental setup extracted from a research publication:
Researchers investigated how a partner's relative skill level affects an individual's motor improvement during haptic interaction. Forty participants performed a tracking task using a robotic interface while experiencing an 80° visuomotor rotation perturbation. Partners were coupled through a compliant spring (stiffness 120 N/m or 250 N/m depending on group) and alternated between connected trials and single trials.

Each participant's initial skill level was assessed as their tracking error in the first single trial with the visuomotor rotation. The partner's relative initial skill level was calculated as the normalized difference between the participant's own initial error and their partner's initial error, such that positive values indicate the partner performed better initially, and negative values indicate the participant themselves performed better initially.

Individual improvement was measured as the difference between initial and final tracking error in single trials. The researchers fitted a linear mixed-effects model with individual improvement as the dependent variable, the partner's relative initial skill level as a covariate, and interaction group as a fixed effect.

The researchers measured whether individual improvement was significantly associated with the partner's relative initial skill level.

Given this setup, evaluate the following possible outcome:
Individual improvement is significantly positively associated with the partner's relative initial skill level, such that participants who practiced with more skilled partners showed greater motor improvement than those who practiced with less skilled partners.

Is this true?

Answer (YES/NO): YES